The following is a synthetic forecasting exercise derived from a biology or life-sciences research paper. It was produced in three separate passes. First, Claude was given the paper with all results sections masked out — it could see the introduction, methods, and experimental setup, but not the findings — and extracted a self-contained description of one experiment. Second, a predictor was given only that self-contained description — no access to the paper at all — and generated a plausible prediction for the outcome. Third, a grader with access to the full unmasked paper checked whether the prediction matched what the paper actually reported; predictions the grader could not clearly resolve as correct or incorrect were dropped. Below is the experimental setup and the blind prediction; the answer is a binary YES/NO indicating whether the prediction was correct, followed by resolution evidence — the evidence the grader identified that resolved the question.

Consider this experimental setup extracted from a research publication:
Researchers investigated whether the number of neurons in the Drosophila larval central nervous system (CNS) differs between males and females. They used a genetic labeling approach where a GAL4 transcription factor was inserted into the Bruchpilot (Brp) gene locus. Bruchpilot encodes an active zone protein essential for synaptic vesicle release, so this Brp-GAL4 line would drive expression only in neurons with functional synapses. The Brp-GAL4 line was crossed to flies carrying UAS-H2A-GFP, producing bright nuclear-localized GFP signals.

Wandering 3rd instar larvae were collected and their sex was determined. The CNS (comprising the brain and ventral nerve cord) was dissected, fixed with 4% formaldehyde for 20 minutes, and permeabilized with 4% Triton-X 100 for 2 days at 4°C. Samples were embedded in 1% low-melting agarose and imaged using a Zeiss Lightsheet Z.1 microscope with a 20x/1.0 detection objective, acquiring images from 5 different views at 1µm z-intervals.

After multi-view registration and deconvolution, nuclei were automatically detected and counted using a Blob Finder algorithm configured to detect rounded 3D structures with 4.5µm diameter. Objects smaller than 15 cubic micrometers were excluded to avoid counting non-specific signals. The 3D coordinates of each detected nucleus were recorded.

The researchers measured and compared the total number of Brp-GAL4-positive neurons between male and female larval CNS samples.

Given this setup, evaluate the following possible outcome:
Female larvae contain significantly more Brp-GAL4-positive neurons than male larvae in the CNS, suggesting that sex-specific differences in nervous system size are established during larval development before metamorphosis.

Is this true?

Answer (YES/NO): YES